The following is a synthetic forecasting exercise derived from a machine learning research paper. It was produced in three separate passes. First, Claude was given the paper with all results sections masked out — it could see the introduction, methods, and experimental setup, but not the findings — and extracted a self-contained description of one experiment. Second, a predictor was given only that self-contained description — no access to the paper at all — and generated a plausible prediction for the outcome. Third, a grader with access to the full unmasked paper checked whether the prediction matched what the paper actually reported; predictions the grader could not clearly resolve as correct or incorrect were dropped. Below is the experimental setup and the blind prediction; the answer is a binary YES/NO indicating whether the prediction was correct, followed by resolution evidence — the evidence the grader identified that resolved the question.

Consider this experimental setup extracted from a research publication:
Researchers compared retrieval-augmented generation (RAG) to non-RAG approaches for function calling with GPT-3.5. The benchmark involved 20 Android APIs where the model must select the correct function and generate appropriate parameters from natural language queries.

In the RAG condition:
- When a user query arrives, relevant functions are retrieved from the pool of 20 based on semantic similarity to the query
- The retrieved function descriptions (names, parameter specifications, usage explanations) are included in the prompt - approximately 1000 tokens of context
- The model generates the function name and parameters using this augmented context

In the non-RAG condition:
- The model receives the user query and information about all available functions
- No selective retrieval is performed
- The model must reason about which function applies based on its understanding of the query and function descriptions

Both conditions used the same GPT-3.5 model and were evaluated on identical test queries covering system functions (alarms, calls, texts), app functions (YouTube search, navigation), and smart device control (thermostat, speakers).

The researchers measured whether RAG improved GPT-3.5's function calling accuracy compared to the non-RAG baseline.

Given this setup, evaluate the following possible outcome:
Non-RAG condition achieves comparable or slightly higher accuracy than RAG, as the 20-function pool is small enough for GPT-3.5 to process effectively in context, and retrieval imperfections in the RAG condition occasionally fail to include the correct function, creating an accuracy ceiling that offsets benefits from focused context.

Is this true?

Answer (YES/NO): NO